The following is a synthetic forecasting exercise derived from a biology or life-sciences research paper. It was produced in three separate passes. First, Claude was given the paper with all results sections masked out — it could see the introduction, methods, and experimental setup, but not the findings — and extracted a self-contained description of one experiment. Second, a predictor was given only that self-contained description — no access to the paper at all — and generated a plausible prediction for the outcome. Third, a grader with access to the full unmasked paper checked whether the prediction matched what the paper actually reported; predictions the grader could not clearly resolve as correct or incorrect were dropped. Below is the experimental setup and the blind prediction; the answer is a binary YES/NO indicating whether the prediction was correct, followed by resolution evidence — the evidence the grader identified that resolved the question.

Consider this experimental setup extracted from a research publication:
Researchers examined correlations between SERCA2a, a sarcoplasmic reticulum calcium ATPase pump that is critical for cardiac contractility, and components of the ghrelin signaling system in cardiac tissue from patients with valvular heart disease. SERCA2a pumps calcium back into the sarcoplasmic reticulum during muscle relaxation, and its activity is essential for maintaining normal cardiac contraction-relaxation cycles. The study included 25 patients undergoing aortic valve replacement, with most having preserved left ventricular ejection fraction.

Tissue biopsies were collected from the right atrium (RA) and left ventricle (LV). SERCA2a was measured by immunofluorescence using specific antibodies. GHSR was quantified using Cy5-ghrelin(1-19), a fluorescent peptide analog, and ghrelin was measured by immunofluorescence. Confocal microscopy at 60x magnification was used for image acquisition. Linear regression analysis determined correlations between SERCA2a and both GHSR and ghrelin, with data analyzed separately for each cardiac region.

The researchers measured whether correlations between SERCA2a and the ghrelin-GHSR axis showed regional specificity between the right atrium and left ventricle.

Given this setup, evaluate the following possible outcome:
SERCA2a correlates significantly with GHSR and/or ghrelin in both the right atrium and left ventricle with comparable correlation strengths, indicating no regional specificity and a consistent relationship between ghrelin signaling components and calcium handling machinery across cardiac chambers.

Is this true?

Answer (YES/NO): NO